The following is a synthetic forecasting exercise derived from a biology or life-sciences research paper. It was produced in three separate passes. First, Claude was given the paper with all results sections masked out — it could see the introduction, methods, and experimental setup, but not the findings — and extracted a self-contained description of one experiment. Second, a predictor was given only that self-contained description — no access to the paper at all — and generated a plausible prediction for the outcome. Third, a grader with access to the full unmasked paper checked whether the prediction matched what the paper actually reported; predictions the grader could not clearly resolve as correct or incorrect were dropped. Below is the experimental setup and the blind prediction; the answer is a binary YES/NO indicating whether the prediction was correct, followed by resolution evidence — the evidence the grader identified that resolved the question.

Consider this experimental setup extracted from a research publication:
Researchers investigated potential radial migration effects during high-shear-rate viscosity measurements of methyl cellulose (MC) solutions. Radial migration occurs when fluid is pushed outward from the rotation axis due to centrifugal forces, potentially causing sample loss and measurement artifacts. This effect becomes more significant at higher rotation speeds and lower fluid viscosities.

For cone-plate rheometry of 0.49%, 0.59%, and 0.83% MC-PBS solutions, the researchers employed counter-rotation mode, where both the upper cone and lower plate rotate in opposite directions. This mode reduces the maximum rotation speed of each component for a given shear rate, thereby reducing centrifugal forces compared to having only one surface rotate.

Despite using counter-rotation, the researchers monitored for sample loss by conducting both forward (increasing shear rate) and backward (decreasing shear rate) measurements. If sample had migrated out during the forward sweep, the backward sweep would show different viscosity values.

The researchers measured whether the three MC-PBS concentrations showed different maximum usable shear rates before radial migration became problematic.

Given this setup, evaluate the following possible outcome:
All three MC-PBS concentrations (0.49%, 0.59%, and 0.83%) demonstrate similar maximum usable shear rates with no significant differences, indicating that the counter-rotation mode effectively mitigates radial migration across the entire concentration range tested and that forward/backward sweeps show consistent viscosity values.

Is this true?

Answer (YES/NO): NO